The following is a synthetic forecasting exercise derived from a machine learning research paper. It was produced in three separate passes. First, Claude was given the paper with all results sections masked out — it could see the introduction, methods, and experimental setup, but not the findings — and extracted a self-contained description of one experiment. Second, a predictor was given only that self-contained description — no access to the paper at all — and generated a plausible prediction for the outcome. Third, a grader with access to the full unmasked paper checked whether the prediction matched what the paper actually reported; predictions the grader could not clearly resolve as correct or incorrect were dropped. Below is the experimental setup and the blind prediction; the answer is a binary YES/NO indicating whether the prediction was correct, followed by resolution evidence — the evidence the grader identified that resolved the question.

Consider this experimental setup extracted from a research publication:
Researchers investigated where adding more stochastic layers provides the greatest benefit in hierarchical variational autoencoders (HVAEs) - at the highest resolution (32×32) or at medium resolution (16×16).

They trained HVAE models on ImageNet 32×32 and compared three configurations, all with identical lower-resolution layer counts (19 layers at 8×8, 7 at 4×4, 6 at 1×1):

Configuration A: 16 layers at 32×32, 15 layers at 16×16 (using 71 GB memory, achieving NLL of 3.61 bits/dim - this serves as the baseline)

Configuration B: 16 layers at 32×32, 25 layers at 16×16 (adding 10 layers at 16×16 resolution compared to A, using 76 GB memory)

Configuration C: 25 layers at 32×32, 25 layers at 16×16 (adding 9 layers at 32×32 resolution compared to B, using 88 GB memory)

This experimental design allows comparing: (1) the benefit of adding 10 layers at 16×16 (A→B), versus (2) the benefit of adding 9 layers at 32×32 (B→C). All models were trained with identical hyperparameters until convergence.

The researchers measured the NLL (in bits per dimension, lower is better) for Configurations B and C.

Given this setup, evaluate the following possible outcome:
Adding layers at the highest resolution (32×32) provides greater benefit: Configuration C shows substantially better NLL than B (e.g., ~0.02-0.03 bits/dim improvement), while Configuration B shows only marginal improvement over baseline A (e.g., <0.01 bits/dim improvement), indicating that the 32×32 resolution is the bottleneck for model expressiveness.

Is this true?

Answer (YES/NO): NO